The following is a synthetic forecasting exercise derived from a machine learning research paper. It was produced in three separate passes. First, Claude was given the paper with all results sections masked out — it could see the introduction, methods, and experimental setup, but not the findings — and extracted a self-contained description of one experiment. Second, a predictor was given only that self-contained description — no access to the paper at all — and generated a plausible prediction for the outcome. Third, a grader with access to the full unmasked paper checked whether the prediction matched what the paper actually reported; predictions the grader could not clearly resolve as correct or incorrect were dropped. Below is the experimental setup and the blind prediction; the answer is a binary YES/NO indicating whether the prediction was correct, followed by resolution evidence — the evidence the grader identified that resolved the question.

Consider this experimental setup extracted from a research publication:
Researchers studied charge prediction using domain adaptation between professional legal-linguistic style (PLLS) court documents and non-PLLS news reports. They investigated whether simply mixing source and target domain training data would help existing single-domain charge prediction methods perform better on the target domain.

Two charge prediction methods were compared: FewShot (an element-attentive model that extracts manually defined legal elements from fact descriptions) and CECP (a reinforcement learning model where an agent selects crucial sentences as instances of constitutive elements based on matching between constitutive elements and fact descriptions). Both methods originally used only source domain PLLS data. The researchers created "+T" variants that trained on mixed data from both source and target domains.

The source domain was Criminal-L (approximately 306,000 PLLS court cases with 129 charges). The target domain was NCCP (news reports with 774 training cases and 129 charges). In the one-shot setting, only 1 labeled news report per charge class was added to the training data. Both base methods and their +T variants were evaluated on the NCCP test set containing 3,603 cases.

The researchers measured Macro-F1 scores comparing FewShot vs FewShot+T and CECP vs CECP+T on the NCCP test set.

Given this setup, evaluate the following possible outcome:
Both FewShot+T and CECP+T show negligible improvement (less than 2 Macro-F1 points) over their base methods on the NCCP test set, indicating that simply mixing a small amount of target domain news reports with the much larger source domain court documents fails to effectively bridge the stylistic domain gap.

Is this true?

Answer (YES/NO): NO